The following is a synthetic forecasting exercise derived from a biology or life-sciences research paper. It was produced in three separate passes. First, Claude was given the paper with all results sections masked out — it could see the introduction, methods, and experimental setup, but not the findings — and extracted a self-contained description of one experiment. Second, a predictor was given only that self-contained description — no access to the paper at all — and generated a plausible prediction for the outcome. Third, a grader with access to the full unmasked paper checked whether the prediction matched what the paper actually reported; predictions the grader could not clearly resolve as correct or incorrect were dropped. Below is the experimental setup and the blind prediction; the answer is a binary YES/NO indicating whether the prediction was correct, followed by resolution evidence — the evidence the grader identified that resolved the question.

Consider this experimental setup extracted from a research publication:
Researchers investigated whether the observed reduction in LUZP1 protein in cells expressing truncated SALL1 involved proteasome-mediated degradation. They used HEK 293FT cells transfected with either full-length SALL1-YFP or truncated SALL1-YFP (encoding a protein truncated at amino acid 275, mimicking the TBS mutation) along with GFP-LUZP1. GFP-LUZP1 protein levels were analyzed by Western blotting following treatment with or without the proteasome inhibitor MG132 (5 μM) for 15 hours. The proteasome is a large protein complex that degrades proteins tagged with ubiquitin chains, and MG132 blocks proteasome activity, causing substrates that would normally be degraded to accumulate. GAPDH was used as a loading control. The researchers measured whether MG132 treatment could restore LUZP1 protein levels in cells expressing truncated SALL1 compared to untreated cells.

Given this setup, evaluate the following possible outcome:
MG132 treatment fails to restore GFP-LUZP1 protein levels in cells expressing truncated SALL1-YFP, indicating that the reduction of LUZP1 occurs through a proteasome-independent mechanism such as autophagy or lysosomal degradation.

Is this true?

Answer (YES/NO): NO